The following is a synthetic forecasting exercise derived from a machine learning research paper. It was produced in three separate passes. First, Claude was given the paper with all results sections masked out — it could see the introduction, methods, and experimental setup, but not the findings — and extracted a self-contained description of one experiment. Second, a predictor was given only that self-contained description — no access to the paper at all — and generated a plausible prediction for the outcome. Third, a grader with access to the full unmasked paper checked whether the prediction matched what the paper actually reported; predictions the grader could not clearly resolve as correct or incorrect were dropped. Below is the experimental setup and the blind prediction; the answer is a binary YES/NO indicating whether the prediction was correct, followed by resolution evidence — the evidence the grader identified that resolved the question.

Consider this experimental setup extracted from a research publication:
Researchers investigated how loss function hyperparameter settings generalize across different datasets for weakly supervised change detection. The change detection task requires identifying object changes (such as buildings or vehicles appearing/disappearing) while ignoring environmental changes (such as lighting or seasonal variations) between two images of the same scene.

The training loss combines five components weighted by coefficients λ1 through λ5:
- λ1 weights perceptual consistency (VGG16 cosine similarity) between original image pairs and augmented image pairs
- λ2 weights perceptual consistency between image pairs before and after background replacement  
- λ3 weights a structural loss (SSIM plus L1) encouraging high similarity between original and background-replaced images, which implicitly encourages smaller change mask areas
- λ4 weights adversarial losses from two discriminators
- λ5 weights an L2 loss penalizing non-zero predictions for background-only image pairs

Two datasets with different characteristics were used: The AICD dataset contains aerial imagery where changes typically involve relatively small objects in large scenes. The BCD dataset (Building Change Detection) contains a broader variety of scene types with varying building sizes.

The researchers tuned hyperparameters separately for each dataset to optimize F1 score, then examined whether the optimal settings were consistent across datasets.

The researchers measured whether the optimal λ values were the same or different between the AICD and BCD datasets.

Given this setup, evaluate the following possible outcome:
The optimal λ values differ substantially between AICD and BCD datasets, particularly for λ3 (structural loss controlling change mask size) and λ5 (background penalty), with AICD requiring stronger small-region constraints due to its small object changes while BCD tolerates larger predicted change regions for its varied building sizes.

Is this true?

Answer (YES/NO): NO